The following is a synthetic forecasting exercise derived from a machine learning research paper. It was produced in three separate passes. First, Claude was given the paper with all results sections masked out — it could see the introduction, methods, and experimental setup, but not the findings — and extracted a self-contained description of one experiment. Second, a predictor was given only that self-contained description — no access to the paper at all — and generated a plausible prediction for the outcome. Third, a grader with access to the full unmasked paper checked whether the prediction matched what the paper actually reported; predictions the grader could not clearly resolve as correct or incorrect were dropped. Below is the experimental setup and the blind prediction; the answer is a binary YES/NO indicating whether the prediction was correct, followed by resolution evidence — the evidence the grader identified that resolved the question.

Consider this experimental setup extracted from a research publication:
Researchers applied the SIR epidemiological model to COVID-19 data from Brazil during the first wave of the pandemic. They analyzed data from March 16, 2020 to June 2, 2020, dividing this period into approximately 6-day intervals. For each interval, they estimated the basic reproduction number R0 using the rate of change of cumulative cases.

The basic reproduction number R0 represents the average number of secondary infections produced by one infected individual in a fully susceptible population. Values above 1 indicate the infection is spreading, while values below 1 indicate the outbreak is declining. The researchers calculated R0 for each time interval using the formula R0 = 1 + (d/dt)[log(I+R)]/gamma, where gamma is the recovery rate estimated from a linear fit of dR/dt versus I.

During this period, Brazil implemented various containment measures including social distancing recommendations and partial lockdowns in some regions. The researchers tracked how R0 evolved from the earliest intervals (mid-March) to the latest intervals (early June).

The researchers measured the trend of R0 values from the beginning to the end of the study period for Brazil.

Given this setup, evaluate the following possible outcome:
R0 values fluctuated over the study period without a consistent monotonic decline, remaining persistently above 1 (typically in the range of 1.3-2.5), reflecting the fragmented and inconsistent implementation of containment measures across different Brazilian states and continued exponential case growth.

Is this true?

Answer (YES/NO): NO